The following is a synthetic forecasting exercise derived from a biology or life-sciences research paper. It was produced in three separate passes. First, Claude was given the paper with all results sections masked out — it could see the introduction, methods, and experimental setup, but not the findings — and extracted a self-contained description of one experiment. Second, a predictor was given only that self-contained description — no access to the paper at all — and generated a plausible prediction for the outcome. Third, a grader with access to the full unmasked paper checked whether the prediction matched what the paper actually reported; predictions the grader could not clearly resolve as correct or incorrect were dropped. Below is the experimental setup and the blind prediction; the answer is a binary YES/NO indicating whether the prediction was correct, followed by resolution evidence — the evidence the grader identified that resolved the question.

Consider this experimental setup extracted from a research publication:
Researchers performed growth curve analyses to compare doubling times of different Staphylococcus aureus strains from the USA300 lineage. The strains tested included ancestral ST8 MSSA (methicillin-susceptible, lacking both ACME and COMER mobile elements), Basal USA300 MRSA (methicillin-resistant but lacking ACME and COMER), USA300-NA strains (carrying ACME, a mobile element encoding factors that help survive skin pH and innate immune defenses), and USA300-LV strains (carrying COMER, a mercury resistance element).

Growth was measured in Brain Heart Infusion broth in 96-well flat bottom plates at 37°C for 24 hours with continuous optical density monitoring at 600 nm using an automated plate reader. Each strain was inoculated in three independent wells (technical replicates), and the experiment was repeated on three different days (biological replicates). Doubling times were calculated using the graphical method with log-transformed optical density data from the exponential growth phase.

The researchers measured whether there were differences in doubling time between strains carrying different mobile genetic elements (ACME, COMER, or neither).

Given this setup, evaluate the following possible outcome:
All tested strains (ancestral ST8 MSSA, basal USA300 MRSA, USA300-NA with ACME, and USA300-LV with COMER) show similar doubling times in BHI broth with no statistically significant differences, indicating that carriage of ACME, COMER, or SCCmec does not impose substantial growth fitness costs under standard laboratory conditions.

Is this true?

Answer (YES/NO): NO